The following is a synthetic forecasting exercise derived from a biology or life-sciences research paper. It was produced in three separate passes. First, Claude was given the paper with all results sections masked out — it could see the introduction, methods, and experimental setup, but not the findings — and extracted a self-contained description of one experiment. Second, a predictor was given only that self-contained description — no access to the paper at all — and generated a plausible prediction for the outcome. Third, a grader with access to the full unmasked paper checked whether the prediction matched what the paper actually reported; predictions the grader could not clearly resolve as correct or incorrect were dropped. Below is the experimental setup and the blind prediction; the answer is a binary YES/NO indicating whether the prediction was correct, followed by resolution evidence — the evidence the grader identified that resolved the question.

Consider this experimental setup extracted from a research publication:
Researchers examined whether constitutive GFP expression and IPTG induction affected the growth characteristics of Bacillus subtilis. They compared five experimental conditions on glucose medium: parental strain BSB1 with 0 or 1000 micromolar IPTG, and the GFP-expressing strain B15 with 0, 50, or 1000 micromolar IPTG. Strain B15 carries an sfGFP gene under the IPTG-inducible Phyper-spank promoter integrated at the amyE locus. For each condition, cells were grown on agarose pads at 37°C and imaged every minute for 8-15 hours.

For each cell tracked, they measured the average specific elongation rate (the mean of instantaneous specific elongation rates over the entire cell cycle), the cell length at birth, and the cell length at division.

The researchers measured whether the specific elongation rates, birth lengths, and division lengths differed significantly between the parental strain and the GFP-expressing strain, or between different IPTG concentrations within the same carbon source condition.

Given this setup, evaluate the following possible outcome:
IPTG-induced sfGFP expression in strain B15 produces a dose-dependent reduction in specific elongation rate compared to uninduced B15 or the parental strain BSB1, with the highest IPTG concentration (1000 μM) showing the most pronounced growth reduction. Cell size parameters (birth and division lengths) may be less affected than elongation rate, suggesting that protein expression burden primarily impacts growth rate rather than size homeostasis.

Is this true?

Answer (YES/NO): NO